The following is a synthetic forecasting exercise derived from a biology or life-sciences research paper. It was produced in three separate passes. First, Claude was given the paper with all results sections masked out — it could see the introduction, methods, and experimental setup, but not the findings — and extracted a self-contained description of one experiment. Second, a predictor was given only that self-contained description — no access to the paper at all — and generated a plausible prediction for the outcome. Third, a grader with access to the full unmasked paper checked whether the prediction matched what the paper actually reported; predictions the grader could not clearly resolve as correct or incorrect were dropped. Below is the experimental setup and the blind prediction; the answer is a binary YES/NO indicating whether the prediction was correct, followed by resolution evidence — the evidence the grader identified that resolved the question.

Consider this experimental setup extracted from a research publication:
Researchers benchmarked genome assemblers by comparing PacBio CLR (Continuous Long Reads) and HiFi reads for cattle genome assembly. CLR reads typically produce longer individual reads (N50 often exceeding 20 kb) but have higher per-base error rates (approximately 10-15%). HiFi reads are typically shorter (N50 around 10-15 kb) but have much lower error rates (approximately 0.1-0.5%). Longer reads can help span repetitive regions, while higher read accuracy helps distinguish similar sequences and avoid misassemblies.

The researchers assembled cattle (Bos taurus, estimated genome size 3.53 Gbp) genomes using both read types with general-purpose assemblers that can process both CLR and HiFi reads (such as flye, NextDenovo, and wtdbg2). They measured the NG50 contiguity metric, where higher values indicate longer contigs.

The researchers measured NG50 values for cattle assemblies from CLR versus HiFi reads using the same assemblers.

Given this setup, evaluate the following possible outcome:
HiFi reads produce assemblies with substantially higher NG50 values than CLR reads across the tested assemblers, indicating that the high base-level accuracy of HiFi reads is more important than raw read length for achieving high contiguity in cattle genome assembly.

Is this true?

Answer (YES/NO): NO